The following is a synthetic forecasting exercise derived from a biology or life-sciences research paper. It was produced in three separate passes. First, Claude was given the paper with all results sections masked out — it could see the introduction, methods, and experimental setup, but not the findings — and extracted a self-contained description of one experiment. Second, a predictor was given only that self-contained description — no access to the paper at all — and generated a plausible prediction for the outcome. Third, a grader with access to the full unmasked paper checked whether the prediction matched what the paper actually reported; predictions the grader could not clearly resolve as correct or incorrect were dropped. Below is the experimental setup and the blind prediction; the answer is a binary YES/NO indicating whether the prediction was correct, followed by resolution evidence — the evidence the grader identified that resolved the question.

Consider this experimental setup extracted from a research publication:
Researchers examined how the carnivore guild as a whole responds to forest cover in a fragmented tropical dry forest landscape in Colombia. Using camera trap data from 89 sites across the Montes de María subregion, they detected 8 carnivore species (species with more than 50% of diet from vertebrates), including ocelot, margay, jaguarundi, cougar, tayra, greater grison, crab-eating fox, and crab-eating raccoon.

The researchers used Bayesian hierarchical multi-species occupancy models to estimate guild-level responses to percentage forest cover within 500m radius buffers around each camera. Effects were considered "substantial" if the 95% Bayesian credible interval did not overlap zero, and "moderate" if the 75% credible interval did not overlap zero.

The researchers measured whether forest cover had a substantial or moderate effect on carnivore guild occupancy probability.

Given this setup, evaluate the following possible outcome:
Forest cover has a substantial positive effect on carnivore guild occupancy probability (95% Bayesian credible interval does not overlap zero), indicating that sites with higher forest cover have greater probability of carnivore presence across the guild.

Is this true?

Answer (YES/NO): NO